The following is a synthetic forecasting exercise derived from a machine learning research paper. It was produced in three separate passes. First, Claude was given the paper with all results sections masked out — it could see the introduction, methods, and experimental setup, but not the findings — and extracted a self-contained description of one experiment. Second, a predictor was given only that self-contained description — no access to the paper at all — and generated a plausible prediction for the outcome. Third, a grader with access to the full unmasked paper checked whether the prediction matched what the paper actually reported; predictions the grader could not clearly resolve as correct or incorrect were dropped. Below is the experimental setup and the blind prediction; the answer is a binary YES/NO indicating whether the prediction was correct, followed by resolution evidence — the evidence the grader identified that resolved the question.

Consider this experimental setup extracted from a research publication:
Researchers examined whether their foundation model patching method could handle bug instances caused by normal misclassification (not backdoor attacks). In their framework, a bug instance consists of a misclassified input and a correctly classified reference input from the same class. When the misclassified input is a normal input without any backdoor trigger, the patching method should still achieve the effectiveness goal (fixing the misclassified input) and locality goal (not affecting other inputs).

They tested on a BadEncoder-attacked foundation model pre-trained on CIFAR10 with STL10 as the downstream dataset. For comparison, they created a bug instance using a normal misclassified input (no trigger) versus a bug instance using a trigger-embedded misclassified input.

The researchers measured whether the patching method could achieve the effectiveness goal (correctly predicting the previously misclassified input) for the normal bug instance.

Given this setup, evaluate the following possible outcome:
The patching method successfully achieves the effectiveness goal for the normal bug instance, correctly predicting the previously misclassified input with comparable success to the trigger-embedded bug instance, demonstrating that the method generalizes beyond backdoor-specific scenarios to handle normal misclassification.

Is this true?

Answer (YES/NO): YES